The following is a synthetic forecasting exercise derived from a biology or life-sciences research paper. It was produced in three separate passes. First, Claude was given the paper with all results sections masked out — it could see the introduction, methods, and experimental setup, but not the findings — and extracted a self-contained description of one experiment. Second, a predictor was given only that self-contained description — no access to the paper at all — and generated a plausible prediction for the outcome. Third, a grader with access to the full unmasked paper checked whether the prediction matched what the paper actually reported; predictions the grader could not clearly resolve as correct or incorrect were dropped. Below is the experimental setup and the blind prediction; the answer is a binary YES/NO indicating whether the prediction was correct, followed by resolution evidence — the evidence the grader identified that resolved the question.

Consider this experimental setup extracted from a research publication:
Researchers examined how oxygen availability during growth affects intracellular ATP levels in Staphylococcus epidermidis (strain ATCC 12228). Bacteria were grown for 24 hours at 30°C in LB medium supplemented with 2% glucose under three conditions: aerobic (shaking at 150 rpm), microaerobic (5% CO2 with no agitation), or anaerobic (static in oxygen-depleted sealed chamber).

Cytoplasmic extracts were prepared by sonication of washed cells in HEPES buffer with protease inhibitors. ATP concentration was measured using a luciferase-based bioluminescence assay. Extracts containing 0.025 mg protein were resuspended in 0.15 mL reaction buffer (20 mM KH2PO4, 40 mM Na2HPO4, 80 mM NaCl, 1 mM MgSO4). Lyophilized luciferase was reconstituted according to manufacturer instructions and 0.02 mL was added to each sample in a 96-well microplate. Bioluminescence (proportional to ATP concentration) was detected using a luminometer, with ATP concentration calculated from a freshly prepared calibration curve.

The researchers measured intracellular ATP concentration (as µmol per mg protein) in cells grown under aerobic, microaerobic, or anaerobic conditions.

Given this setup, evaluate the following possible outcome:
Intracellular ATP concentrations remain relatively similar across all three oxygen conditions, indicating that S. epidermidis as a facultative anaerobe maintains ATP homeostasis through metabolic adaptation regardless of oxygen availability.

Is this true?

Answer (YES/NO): NO